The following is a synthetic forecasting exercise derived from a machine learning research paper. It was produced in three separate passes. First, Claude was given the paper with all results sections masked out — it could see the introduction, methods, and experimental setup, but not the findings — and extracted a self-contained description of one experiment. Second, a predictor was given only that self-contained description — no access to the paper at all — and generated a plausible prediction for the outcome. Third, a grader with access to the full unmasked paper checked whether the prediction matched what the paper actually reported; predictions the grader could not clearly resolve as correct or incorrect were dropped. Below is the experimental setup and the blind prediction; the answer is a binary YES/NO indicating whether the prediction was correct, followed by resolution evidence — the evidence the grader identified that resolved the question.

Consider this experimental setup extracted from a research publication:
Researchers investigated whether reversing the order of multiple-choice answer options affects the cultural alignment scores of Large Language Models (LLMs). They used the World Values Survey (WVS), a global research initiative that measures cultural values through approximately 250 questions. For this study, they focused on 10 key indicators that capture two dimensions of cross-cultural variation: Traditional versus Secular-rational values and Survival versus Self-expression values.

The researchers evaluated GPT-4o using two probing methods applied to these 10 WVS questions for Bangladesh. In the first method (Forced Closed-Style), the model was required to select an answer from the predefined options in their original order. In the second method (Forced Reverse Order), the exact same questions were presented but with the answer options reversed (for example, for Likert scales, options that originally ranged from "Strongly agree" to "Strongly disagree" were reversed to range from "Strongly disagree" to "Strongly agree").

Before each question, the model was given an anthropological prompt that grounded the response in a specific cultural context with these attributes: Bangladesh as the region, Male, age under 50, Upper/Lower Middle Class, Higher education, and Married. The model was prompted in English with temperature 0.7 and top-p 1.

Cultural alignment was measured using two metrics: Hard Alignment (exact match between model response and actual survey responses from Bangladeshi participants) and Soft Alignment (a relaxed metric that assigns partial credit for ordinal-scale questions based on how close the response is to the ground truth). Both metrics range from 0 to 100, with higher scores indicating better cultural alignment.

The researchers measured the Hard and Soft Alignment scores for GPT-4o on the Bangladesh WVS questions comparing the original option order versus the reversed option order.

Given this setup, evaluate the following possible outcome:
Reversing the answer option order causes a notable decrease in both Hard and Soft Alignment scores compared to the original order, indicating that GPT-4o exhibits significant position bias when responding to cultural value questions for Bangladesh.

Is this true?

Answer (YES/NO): YES